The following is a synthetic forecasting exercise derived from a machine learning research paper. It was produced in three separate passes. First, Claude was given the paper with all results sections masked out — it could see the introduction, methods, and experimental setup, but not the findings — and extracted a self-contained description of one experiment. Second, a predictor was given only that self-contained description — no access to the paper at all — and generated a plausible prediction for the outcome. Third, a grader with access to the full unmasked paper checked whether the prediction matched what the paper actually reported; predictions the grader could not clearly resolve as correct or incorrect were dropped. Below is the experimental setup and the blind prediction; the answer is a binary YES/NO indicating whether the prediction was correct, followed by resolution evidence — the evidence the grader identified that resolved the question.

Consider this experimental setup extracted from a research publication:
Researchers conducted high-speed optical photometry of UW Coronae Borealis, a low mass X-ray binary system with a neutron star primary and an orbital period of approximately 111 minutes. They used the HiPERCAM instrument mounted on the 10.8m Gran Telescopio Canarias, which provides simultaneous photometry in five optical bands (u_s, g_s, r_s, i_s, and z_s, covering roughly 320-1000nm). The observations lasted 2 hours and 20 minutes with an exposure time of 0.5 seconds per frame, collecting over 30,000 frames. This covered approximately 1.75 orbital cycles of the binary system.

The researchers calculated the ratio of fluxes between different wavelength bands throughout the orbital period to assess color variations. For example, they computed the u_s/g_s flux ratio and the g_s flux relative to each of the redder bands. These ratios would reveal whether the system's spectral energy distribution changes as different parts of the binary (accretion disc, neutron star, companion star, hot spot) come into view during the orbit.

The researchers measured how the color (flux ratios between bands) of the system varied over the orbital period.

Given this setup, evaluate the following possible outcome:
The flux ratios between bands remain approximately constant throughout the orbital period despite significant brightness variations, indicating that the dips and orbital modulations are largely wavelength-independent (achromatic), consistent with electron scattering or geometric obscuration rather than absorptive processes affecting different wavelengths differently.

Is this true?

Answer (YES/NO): YES